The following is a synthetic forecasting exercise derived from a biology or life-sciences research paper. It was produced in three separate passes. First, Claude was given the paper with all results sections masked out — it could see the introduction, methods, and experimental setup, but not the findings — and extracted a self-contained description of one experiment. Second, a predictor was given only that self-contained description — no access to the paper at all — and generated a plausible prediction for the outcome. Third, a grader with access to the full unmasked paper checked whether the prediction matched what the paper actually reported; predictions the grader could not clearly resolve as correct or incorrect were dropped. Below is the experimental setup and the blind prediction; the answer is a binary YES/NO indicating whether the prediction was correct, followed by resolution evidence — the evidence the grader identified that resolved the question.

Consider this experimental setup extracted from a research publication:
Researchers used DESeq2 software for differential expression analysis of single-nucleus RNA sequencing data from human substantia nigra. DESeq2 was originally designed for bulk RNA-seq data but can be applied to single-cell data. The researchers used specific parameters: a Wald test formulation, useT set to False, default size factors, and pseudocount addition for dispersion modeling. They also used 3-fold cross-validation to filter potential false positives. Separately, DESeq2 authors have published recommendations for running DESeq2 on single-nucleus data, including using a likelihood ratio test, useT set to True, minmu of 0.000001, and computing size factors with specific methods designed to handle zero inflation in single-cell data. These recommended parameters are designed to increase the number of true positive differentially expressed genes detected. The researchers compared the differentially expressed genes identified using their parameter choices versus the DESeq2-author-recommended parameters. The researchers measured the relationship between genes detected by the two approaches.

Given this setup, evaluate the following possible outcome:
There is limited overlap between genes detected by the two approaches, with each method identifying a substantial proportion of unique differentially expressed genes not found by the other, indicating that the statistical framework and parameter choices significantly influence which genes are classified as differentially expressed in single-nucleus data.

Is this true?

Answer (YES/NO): NO